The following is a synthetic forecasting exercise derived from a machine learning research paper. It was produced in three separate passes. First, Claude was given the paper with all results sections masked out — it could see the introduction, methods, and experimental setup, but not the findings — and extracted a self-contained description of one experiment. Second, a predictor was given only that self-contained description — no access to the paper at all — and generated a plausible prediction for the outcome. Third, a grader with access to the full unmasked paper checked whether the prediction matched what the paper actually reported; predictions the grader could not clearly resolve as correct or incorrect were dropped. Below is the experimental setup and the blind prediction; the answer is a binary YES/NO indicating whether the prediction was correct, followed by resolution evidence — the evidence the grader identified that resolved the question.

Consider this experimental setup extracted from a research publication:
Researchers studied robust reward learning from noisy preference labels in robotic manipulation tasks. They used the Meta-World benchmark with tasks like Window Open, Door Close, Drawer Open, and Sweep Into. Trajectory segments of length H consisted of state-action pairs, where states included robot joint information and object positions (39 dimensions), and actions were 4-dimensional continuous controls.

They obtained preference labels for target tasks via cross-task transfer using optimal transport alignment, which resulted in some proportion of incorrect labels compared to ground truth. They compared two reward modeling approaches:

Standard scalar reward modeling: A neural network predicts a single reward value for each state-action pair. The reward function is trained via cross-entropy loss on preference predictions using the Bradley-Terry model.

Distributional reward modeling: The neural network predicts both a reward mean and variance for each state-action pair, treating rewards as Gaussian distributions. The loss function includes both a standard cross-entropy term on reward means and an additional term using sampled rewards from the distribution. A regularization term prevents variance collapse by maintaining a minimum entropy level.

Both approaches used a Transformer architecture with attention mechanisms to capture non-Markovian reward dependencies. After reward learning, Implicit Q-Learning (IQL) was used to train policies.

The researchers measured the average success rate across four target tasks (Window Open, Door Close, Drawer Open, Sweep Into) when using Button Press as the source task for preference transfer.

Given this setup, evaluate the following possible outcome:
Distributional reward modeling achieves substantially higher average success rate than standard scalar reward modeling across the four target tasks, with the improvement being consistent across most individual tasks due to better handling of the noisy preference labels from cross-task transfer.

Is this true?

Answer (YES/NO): YES